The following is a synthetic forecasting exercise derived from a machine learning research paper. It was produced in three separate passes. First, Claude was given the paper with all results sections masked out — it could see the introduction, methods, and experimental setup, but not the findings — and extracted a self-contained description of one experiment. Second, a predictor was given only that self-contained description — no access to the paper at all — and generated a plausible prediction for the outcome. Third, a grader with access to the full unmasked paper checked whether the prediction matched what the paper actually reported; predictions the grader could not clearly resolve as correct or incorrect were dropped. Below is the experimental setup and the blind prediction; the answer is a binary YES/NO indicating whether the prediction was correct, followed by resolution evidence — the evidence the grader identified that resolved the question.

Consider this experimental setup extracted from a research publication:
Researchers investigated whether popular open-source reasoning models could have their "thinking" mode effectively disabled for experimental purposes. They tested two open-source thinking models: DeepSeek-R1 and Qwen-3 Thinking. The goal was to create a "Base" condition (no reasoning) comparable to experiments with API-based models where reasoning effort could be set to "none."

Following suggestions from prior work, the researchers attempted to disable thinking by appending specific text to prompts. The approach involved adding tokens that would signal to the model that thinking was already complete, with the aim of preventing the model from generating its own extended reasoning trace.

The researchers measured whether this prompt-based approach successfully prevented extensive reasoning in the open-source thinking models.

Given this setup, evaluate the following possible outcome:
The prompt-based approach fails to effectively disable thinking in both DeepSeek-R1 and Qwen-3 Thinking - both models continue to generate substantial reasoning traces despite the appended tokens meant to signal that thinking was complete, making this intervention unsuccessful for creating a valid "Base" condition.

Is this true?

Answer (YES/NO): YES